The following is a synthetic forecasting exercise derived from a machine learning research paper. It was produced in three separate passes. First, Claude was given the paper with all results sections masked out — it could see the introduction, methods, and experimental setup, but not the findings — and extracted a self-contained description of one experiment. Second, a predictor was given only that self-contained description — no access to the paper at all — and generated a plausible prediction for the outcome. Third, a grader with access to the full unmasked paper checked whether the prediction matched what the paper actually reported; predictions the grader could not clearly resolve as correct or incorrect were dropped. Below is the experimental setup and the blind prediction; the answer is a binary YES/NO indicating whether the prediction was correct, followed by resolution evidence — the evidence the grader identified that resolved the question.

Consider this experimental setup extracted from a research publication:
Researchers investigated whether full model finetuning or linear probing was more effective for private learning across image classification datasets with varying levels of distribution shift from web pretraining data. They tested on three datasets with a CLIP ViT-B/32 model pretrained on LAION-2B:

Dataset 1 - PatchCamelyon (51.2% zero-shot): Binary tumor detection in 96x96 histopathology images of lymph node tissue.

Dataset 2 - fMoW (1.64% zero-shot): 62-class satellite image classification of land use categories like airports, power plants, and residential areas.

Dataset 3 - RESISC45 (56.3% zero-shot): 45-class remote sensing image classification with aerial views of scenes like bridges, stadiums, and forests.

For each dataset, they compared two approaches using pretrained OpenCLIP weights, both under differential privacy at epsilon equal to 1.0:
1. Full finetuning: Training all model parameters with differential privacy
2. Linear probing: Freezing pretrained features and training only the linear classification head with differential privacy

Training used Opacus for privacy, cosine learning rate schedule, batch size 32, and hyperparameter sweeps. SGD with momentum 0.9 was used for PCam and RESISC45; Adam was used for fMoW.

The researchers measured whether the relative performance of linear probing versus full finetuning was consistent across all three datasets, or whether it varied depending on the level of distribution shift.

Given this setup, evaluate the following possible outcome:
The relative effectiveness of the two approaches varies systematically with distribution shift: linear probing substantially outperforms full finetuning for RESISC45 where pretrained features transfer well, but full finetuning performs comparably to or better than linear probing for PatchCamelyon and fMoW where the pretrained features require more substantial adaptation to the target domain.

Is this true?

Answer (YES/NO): NO